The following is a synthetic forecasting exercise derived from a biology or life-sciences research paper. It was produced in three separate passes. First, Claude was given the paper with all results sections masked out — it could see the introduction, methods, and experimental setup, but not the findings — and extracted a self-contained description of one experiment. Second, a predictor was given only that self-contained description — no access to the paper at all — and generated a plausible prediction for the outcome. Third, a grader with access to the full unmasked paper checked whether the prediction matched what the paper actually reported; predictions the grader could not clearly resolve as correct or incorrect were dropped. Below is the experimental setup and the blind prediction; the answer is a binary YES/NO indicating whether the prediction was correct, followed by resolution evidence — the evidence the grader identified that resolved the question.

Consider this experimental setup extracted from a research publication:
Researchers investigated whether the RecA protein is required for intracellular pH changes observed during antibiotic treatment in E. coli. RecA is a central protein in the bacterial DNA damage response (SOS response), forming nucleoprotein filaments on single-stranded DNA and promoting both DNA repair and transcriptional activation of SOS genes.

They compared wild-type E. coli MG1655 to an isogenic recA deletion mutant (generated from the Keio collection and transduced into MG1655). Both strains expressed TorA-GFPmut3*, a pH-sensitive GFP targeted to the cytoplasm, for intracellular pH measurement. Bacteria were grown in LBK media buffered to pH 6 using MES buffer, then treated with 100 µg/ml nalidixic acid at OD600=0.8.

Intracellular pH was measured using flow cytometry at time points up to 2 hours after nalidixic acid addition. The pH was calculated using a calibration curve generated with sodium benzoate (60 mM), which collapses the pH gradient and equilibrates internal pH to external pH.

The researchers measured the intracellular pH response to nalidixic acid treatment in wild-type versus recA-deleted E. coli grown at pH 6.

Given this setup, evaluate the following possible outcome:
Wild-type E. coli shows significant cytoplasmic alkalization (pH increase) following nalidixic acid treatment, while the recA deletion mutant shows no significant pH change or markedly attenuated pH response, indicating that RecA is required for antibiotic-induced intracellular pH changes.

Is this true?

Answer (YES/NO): NO